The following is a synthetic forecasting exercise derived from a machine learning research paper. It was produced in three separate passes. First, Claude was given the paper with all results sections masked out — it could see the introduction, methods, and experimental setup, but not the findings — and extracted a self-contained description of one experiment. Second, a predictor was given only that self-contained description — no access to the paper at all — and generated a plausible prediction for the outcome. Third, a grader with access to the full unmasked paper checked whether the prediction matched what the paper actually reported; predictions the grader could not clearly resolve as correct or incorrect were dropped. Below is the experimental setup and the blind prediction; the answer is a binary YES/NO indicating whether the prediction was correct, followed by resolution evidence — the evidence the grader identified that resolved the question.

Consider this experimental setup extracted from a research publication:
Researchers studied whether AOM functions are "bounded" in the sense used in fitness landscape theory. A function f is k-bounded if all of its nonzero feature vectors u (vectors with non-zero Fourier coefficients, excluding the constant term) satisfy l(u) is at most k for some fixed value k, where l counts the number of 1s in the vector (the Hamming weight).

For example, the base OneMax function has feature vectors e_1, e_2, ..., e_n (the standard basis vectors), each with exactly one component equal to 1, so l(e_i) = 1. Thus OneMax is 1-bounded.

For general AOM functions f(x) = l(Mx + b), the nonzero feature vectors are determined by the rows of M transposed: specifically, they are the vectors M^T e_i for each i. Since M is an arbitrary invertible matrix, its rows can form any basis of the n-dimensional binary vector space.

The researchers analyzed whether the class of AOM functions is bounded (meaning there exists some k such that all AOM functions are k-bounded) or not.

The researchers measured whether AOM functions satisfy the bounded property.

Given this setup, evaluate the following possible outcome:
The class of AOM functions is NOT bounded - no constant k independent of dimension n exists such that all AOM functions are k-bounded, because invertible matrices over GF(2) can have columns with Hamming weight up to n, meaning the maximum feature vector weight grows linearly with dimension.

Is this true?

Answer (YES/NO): YES